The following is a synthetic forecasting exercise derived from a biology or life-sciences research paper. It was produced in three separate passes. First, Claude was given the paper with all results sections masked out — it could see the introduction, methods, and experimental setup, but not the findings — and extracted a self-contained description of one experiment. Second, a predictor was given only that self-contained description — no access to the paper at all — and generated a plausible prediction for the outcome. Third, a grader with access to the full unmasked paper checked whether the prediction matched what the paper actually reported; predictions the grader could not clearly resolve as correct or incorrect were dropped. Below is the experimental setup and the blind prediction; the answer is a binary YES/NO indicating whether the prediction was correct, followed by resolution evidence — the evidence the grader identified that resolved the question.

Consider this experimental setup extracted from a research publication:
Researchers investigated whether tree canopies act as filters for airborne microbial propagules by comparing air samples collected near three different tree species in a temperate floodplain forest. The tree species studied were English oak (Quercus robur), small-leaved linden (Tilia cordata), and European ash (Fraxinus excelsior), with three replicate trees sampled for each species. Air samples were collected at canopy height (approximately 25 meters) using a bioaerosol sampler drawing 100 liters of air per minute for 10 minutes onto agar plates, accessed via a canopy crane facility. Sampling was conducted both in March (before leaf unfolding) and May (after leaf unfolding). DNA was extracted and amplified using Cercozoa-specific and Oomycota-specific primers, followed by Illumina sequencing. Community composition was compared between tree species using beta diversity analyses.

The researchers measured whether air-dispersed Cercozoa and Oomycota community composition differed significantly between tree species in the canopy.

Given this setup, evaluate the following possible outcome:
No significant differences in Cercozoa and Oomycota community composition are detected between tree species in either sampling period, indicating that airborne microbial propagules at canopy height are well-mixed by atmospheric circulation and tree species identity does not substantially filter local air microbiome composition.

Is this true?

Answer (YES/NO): YES